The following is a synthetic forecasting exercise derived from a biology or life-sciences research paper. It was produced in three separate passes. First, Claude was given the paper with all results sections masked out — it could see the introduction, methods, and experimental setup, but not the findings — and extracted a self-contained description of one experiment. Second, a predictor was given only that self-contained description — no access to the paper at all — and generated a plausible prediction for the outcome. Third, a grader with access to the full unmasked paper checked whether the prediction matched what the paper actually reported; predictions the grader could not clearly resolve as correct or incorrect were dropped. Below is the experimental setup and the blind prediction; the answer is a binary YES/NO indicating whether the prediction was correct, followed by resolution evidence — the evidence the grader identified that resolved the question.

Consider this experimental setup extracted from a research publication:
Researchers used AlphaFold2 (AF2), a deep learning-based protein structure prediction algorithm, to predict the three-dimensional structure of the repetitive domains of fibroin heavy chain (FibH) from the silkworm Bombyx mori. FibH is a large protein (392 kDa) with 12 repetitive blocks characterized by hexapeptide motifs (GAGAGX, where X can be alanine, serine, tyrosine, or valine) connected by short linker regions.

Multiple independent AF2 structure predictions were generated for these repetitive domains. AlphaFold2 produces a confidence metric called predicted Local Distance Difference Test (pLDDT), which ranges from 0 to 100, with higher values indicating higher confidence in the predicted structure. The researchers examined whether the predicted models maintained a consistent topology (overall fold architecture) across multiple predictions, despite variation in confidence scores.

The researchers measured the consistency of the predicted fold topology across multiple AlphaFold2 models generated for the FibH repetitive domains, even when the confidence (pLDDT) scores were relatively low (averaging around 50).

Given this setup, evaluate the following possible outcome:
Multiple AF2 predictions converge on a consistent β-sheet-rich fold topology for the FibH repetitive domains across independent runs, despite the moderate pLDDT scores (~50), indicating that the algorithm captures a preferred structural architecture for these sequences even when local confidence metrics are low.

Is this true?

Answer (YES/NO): YES